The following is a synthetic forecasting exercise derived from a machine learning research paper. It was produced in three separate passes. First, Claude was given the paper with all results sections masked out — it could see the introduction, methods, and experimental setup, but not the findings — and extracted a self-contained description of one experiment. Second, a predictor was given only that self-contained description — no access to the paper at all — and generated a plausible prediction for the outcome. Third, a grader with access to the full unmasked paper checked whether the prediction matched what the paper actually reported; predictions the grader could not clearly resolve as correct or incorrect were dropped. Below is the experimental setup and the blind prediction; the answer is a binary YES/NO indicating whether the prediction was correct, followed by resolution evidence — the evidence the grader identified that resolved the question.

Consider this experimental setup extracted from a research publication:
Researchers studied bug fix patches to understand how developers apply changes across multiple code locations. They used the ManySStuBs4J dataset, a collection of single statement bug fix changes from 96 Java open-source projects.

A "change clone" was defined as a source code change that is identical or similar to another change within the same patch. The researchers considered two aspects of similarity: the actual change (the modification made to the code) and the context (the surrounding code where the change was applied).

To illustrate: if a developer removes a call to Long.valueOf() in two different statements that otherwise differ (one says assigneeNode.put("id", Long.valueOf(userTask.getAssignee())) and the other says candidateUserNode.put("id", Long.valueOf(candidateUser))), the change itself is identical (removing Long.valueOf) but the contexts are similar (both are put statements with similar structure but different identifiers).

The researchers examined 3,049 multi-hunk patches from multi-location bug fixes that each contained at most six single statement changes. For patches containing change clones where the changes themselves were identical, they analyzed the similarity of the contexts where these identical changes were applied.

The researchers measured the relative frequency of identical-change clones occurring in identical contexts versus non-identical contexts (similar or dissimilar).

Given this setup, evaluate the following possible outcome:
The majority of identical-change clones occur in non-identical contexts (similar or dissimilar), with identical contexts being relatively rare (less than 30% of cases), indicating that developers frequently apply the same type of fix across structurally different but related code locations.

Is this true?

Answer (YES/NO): NO